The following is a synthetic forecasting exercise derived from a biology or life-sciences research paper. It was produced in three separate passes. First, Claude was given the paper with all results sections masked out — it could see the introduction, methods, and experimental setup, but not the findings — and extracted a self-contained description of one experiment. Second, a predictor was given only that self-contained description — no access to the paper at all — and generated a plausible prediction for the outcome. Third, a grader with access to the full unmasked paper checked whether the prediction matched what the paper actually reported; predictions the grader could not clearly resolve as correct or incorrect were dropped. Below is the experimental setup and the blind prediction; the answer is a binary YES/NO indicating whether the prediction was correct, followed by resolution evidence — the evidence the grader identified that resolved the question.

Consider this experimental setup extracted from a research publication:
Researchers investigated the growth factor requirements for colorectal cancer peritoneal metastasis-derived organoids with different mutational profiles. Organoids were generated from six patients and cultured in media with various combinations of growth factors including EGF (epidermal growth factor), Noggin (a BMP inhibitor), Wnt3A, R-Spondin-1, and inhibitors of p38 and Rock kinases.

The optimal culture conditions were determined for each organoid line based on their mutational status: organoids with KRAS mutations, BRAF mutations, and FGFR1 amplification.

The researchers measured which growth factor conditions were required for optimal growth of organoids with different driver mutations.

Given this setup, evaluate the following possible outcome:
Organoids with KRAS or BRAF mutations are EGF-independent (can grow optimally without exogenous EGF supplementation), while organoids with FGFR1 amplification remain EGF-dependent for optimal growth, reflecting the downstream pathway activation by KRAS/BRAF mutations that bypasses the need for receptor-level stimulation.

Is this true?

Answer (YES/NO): NO